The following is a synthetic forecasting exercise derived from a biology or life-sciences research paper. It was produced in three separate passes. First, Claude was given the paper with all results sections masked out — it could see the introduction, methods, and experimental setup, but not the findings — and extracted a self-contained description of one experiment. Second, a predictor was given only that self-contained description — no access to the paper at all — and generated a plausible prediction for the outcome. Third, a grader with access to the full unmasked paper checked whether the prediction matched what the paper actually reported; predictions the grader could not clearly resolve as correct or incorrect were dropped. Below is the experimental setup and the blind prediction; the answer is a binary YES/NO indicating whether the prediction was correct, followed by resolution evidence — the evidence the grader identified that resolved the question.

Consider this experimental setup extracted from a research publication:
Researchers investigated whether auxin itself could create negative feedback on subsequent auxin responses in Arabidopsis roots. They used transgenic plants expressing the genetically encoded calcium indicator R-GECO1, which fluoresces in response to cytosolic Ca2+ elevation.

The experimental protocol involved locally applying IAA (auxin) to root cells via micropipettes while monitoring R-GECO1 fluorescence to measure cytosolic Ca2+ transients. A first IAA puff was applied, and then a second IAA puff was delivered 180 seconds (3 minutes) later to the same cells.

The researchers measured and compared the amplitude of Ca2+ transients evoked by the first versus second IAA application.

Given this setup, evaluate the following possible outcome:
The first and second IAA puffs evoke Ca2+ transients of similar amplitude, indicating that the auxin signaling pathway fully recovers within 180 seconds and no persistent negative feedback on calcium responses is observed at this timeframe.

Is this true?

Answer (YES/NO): NO